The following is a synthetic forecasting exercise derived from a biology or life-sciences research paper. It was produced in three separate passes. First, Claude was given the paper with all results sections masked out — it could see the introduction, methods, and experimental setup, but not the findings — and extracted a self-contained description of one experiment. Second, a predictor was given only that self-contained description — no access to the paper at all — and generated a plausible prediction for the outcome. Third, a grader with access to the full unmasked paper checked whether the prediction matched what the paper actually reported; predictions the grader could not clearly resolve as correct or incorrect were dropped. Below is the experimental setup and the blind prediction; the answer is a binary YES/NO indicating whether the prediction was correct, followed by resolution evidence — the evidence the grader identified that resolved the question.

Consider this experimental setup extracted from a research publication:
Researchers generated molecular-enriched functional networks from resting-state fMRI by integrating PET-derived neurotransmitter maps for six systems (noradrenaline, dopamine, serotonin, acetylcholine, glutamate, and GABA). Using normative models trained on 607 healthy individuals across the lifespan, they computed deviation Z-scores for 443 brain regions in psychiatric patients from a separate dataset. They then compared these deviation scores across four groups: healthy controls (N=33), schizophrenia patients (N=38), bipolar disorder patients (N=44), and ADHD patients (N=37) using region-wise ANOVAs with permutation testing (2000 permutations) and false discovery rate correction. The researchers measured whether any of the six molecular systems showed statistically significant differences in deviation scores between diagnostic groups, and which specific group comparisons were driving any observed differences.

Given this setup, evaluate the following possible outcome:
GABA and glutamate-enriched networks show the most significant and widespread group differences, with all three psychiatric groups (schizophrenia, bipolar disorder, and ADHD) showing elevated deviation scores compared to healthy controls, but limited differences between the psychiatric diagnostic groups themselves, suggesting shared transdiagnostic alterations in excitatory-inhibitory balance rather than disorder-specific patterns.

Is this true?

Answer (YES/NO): NO